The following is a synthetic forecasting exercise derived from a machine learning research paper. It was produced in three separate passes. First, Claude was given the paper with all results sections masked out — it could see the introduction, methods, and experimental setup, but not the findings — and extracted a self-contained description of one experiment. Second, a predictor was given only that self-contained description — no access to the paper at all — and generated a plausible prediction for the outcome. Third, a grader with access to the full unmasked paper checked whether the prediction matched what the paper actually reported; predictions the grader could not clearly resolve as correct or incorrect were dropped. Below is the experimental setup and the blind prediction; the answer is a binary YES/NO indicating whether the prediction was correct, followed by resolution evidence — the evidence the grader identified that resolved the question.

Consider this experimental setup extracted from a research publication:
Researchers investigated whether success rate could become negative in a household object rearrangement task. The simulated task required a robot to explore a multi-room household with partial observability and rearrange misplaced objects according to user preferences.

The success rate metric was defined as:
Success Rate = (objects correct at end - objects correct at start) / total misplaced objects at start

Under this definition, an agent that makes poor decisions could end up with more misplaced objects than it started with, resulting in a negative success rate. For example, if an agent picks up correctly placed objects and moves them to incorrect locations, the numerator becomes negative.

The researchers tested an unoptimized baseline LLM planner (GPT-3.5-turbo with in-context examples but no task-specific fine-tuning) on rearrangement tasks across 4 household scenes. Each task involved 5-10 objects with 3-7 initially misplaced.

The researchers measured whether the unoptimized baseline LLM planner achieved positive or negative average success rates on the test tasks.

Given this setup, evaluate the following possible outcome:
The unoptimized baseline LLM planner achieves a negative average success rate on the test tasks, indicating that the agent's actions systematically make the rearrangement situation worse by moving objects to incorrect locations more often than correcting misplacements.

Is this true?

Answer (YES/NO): YES